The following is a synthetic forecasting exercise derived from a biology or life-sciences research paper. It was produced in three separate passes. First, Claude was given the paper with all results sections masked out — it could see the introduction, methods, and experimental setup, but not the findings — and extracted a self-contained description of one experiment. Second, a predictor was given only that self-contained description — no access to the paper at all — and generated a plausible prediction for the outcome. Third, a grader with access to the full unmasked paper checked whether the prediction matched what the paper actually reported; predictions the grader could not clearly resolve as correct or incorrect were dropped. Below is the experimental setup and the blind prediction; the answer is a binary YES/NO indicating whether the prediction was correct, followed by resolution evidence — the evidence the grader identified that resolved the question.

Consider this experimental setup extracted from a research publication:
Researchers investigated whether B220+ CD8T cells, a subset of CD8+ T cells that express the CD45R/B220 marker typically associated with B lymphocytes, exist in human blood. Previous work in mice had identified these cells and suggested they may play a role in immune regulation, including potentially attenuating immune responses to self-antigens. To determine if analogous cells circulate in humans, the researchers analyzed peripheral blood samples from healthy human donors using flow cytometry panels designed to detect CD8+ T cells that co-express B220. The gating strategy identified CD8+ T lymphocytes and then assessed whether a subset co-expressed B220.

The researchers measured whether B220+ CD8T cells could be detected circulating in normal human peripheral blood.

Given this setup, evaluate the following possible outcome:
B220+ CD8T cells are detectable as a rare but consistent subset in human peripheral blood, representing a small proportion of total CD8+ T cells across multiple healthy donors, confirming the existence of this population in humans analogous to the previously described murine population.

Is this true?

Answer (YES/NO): NO